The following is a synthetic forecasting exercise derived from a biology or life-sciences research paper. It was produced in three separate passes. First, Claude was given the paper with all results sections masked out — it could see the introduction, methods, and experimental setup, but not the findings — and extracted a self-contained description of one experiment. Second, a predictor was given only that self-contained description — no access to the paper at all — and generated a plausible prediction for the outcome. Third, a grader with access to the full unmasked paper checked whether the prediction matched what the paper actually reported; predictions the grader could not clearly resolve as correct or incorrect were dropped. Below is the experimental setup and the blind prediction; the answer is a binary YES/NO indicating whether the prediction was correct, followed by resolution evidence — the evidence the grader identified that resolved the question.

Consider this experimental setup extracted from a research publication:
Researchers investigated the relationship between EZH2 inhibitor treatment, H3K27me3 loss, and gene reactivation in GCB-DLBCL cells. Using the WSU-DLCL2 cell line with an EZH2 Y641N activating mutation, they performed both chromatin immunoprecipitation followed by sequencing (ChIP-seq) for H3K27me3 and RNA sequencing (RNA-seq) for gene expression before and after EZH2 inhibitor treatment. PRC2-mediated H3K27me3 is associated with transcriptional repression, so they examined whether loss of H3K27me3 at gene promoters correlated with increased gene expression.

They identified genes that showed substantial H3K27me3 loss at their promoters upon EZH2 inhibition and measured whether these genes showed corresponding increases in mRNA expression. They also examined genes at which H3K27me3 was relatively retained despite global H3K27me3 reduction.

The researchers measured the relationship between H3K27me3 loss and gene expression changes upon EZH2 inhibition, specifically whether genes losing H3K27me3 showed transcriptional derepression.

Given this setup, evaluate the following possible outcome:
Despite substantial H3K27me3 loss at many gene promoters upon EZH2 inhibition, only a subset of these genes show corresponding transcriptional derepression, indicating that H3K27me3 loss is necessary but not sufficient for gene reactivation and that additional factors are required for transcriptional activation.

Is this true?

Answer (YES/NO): YES